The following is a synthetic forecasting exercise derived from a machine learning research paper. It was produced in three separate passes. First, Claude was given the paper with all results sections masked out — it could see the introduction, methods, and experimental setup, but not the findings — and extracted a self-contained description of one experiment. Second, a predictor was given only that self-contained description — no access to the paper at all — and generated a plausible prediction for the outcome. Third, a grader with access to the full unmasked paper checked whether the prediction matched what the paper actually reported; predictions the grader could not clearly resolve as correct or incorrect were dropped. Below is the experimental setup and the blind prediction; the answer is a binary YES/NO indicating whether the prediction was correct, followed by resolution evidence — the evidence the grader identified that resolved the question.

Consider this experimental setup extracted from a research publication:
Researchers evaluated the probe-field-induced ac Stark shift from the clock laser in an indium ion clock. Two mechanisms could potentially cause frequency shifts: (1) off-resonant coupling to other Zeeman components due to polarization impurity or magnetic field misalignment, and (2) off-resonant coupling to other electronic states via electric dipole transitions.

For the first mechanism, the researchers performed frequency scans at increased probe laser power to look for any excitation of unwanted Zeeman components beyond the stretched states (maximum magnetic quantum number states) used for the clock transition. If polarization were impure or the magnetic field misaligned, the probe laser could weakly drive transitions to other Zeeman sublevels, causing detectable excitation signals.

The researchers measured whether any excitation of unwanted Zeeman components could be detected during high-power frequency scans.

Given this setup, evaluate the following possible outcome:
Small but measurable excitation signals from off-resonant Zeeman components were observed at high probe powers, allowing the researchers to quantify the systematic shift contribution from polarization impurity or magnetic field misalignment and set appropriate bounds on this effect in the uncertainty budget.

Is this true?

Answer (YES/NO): NO